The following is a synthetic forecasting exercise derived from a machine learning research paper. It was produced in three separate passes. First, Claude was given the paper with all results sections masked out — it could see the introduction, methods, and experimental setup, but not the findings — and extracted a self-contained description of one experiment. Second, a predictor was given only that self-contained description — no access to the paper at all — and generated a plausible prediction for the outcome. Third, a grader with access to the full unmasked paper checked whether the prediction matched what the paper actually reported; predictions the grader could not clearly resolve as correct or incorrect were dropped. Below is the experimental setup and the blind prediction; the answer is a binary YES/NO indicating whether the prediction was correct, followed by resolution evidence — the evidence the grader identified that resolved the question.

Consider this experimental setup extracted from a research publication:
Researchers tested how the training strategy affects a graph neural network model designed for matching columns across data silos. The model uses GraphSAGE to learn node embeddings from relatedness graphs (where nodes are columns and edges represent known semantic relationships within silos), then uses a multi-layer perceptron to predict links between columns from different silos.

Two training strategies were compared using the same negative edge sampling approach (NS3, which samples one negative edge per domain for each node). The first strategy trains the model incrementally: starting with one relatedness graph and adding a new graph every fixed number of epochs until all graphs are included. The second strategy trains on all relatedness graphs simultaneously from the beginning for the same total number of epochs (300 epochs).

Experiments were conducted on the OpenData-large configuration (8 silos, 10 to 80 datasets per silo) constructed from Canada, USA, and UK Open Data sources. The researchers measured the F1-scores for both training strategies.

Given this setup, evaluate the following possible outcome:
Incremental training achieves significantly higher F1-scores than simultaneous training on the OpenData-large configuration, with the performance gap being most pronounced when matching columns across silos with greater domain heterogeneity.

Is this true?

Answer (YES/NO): NO